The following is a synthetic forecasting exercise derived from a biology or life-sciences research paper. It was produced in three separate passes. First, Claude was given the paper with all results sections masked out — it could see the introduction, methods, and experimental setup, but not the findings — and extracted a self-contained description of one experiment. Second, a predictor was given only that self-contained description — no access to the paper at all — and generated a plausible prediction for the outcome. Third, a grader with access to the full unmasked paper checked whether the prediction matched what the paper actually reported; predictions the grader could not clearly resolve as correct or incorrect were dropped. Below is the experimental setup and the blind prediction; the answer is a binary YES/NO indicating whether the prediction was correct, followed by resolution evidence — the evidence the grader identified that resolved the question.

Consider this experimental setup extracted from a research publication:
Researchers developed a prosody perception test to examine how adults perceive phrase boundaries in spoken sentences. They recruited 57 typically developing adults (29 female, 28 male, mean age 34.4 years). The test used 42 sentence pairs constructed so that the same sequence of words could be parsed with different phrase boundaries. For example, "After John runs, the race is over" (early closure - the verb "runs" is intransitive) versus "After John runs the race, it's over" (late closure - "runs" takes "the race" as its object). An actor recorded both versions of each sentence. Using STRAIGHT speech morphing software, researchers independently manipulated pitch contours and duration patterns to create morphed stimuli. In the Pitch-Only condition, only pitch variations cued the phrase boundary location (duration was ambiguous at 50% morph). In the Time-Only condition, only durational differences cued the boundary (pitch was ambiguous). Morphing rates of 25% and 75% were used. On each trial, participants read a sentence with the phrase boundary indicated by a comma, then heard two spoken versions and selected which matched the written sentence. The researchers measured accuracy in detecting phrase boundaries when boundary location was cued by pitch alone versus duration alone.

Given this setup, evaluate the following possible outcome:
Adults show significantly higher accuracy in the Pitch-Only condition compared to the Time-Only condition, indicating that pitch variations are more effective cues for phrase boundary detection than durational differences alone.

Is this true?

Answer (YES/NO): NO